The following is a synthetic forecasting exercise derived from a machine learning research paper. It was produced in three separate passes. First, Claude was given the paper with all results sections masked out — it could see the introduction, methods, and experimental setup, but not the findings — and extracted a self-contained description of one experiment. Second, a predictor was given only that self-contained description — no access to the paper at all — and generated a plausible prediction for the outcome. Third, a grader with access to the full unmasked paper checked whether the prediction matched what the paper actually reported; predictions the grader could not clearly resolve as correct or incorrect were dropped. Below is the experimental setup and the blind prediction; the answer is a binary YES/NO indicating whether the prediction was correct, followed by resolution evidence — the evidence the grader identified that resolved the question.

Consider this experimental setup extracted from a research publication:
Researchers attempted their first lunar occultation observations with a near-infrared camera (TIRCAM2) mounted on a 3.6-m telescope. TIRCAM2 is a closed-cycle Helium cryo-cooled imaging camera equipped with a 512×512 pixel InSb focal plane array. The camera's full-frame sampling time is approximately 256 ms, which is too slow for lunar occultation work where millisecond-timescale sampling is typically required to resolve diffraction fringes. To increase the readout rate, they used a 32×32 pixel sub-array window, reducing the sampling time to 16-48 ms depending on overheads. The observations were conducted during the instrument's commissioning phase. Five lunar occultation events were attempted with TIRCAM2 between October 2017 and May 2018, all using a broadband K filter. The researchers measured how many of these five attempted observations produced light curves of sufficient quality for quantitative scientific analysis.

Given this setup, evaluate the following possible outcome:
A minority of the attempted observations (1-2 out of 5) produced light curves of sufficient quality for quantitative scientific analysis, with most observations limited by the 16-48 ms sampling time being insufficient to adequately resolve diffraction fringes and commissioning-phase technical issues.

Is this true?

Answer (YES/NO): YES